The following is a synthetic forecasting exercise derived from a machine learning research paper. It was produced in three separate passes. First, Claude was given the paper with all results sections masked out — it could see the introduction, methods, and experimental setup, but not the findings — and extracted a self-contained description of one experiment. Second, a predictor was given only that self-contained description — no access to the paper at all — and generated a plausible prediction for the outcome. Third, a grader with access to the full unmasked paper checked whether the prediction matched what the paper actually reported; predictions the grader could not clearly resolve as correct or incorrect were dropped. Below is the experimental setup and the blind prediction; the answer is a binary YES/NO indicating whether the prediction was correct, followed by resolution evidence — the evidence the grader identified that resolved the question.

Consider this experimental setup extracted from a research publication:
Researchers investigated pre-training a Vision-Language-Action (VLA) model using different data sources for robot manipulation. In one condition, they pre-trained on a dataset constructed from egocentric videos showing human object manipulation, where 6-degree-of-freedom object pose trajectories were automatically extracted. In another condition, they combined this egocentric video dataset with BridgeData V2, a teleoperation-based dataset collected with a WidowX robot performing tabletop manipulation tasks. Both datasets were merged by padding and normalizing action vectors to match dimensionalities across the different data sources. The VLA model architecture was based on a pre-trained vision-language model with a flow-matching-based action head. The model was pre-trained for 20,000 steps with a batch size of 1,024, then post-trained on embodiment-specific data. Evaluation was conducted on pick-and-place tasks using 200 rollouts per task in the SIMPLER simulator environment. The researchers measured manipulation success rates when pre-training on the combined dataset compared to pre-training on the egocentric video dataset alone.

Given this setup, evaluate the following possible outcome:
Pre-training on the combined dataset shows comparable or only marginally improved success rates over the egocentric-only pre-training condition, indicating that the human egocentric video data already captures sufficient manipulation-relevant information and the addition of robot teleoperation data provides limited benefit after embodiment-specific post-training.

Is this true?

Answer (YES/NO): NO